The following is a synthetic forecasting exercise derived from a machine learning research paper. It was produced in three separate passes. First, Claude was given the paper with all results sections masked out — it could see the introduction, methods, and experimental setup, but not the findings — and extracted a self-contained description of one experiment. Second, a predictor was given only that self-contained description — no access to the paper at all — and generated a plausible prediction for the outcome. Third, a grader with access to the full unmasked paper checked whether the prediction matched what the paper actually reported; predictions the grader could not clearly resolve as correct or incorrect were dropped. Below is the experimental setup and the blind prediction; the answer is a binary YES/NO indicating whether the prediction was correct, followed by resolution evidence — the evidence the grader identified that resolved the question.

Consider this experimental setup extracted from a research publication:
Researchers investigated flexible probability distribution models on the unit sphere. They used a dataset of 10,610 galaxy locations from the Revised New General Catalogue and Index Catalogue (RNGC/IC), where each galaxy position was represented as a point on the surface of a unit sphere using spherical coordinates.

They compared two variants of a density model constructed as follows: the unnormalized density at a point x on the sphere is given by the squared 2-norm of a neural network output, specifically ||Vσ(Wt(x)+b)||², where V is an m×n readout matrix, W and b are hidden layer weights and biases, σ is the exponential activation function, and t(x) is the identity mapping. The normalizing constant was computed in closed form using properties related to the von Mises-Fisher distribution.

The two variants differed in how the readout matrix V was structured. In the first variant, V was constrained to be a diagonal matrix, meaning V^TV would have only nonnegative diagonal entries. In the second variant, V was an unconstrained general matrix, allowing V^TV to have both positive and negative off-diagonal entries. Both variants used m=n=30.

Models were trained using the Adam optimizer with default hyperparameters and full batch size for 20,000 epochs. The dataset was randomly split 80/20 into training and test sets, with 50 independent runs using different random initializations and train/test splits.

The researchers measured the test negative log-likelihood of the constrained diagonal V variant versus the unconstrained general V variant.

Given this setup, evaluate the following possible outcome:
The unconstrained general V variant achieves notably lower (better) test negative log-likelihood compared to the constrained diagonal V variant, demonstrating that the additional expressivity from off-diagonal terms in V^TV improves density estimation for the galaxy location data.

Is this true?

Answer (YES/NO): YES